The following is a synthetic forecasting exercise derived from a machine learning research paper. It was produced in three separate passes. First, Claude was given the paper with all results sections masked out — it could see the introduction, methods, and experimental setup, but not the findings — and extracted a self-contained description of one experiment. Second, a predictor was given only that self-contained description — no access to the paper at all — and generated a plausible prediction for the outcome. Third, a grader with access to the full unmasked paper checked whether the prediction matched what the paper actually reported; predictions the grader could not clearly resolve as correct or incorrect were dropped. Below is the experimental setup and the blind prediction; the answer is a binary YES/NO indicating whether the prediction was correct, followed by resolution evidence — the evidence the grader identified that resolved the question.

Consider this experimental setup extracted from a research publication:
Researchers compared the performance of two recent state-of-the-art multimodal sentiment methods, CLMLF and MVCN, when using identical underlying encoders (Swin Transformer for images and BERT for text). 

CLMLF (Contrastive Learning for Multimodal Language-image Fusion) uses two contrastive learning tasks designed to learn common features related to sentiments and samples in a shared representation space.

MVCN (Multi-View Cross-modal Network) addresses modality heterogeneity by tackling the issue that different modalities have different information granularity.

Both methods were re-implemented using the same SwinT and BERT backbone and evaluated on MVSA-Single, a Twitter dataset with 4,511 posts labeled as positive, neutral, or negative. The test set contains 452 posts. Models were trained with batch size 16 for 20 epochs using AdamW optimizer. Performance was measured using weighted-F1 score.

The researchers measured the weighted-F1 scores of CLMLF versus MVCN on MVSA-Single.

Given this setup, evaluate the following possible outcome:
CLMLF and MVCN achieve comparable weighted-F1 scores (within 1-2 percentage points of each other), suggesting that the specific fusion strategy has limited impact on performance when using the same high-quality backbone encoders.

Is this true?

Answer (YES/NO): YES